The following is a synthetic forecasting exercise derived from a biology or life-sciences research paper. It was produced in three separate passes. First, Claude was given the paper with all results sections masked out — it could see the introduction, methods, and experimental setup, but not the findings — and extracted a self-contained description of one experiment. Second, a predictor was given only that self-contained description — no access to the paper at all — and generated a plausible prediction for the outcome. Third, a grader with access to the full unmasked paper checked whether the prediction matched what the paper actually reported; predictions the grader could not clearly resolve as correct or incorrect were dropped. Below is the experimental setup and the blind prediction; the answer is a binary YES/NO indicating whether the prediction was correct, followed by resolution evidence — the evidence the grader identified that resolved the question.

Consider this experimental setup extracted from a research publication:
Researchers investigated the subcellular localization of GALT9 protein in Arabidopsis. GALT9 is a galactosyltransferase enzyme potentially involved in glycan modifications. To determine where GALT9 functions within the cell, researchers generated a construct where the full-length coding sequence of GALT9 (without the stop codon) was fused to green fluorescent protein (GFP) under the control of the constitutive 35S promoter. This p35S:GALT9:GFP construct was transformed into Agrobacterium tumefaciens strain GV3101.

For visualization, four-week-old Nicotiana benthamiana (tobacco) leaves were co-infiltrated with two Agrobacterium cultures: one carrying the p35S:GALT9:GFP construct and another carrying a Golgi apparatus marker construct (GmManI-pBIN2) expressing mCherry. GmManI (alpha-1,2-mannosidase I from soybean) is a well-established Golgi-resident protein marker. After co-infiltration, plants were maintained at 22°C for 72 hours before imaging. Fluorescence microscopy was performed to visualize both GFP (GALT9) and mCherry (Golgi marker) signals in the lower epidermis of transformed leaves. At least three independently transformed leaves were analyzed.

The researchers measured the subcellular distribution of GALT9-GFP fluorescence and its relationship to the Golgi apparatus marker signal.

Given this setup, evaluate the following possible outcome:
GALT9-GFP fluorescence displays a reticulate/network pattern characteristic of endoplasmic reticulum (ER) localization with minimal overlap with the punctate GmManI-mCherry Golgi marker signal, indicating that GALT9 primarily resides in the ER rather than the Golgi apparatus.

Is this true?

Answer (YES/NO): NO